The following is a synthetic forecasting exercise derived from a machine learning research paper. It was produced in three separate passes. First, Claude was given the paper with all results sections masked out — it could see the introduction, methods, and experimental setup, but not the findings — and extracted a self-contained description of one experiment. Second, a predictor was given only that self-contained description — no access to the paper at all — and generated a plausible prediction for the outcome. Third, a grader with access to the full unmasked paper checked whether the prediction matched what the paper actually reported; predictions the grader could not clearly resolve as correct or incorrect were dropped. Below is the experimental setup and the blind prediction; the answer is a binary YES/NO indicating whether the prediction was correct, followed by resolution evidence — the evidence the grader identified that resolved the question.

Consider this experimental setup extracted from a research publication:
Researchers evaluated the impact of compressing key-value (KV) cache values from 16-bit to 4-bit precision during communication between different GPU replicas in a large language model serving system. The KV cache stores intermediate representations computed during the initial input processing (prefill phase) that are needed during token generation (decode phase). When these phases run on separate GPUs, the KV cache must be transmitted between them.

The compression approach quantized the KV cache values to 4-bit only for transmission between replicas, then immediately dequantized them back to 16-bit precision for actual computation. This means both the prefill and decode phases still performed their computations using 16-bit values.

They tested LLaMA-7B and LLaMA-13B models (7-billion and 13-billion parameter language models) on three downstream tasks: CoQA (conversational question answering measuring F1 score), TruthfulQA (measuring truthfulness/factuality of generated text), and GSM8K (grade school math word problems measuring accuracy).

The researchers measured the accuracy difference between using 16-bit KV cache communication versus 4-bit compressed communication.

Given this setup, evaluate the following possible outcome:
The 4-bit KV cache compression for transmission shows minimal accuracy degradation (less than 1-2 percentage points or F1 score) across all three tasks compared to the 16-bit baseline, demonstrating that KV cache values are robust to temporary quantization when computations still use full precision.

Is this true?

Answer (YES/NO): YES